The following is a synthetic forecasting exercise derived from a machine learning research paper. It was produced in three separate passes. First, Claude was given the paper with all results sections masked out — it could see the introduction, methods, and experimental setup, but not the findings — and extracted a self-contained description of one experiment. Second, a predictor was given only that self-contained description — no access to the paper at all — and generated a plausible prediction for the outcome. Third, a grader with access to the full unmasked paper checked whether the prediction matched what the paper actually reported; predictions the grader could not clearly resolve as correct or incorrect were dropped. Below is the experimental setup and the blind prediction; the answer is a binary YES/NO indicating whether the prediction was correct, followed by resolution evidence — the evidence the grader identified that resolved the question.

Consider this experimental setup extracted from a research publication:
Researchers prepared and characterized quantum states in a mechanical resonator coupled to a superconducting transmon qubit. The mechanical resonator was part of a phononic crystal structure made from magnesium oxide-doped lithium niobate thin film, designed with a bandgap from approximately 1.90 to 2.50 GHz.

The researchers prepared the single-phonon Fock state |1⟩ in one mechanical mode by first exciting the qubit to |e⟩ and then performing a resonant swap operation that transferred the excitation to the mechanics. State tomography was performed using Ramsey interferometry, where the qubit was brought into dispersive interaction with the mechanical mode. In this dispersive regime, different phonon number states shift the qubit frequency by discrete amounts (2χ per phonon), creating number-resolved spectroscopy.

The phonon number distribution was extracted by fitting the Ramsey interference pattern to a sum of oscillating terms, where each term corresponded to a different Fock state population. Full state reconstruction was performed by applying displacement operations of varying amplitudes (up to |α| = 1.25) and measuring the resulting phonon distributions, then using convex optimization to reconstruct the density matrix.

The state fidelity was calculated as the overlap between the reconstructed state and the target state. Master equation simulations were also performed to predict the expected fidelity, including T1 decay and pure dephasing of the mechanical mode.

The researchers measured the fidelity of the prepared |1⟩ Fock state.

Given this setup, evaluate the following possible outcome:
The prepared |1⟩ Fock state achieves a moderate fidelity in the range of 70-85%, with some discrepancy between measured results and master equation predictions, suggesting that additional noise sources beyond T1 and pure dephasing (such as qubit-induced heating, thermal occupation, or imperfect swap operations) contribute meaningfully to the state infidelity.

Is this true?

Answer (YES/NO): NO